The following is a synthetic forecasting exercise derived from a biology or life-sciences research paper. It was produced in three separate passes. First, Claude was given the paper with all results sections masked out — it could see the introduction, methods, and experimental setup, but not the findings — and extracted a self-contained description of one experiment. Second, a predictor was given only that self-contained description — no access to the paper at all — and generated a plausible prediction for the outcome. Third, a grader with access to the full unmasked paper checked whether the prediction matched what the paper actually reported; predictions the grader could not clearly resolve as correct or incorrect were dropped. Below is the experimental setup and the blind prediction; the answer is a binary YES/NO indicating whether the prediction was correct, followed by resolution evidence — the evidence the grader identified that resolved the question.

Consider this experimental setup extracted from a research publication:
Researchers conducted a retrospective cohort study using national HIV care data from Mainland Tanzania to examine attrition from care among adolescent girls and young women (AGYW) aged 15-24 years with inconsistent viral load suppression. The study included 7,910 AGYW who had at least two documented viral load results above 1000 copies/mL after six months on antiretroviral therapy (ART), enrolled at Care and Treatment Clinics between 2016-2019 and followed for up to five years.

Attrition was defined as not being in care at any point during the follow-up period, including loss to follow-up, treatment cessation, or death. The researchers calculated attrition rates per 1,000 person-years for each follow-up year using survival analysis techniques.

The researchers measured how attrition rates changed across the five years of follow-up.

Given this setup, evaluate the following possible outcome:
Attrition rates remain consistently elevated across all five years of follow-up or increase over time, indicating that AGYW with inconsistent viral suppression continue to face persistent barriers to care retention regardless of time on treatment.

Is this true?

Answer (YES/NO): NO